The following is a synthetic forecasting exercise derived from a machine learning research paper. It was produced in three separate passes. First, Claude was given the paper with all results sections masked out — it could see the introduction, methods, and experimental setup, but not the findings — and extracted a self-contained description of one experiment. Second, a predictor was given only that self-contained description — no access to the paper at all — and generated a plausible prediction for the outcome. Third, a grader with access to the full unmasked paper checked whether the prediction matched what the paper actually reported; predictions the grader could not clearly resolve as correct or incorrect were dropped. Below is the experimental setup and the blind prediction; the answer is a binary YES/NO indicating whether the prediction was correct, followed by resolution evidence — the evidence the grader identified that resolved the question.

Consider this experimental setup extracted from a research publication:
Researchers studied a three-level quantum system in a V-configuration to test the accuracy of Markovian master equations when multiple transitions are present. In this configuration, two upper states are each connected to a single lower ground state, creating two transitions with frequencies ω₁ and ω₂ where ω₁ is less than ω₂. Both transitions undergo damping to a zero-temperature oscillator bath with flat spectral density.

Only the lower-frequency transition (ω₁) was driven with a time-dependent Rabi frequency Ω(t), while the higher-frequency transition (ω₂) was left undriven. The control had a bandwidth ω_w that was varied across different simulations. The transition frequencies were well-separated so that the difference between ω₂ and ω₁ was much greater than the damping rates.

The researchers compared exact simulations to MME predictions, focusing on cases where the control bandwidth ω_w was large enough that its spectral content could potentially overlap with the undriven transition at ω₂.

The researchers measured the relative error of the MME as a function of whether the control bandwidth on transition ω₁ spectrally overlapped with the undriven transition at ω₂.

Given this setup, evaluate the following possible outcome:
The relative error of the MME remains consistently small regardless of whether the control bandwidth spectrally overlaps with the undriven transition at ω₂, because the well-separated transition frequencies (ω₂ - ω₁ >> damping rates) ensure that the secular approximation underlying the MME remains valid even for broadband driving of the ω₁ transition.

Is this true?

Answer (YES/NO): NO